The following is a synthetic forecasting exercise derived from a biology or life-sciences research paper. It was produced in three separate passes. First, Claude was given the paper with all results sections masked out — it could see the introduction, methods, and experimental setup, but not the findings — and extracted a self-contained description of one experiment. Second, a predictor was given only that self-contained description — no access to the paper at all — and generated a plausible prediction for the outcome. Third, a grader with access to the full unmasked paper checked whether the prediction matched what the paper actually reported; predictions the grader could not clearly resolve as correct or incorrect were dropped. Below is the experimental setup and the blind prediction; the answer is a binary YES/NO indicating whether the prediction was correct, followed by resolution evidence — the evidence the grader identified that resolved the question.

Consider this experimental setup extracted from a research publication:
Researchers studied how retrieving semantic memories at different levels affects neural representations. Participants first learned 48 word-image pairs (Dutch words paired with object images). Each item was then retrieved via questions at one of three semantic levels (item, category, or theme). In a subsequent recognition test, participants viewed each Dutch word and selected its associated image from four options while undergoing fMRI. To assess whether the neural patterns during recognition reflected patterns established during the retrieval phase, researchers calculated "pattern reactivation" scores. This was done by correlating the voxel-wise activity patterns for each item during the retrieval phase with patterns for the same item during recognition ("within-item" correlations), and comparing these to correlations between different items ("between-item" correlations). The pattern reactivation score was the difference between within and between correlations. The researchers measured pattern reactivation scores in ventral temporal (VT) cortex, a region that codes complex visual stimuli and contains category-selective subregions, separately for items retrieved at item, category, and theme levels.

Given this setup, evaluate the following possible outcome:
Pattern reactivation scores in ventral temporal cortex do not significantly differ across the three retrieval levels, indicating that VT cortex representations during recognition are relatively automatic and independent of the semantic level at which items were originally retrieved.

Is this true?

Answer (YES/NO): NO